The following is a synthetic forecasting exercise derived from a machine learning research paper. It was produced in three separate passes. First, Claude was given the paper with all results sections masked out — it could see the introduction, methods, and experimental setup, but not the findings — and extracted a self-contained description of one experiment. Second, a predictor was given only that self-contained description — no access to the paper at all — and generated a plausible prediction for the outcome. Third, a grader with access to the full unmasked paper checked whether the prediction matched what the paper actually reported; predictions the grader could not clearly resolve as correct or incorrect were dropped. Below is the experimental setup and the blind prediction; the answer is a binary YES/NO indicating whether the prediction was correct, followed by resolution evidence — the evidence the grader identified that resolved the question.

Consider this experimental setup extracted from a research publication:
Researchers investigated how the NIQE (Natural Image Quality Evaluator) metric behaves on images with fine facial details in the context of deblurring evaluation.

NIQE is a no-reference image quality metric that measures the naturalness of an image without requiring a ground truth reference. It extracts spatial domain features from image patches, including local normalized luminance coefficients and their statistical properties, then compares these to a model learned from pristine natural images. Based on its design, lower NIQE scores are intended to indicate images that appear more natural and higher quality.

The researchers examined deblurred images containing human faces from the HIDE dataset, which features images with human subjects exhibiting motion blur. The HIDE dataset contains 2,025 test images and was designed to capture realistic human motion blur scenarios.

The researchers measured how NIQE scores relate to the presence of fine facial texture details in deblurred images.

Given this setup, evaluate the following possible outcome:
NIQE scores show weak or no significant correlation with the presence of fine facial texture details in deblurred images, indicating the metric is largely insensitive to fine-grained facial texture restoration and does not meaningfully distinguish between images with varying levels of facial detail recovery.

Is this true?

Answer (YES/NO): NO